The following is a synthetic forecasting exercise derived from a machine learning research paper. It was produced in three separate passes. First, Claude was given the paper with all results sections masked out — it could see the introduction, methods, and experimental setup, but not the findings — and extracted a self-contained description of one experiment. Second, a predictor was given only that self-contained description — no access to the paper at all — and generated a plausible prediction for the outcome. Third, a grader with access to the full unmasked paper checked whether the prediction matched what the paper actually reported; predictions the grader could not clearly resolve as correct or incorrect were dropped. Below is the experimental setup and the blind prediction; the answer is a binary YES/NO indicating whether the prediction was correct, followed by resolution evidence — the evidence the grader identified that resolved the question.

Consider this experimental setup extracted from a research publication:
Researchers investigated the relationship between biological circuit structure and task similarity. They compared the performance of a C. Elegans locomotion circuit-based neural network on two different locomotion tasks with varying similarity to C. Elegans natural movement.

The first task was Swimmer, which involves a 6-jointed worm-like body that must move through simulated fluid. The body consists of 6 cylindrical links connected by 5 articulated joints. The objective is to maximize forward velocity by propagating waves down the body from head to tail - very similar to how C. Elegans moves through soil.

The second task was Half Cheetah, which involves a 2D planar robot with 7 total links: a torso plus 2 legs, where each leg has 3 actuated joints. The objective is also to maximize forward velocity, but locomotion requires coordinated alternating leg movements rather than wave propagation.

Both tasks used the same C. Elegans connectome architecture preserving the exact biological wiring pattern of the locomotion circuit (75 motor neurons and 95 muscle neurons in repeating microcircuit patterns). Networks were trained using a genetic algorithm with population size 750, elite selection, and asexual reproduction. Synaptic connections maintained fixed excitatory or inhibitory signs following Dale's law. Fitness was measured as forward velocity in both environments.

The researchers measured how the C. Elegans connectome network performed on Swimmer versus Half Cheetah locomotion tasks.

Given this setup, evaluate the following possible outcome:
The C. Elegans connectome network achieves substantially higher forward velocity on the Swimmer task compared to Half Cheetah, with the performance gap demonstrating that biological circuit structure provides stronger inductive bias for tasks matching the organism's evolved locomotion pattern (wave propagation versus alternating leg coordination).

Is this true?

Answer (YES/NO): YES